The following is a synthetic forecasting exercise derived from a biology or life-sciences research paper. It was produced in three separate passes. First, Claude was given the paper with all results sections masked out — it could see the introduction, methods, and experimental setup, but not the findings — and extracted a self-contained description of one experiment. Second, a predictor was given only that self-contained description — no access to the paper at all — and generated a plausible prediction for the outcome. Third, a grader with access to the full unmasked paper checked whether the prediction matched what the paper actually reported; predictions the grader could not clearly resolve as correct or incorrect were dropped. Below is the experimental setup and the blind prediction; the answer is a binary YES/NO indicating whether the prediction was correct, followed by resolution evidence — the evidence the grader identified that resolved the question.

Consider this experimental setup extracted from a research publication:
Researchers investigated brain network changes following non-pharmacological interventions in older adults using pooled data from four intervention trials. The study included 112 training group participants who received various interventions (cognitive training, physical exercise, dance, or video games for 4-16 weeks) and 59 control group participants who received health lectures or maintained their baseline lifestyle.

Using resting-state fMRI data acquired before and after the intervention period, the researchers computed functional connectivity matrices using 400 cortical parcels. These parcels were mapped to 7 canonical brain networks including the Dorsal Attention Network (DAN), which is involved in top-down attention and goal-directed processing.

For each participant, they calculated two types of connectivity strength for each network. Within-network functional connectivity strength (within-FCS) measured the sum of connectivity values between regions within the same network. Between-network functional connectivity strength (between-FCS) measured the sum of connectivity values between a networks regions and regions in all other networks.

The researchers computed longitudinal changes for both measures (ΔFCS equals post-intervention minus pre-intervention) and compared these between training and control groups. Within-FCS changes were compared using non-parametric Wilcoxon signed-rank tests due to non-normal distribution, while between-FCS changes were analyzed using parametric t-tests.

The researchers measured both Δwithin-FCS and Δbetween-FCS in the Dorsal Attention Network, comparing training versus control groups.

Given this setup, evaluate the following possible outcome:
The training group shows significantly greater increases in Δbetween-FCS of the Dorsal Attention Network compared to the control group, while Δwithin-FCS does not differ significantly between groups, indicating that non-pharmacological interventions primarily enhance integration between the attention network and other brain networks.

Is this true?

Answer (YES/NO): NO